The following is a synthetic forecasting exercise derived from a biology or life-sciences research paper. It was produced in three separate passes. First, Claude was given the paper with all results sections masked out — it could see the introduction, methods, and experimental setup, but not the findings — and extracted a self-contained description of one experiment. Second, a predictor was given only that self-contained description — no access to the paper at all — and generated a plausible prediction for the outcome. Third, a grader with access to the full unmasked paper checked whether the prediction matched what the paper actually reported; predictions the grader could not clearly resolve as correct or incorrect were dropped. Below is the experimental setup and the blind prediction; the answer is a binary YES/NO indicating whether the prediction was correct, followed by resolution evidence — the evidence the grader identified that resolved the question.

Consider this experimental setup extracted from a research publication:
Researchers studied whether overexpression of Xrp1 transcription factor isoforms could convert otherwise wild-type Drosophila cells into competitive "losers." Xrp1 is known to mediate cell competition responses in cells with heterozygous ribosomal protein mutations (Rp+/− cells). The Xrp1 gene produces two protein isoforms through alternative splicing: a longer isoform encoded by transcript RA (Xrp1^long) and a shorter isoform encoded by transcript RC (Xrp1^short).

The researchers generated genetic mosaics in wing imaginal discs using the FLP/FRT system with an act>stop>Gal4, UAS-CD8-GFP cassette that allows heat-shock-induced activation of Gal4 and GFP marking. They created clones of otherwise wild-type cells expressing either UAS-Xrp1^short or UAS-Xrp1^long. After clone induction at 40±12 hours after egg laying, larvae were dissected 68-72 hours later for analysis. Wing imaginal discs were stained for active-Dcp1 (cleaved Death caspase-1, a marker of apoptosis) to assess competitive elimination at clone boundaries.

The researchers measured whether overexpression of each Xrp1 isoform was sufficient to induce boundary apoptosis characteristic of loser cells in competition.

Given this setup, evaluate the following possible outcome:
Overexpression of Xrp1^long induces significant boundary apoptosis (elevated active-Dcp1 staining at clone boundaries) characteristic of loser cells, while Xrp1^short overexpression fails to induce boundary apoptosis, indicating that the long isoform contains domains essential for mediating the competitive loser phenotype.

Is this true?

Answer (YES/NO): NO